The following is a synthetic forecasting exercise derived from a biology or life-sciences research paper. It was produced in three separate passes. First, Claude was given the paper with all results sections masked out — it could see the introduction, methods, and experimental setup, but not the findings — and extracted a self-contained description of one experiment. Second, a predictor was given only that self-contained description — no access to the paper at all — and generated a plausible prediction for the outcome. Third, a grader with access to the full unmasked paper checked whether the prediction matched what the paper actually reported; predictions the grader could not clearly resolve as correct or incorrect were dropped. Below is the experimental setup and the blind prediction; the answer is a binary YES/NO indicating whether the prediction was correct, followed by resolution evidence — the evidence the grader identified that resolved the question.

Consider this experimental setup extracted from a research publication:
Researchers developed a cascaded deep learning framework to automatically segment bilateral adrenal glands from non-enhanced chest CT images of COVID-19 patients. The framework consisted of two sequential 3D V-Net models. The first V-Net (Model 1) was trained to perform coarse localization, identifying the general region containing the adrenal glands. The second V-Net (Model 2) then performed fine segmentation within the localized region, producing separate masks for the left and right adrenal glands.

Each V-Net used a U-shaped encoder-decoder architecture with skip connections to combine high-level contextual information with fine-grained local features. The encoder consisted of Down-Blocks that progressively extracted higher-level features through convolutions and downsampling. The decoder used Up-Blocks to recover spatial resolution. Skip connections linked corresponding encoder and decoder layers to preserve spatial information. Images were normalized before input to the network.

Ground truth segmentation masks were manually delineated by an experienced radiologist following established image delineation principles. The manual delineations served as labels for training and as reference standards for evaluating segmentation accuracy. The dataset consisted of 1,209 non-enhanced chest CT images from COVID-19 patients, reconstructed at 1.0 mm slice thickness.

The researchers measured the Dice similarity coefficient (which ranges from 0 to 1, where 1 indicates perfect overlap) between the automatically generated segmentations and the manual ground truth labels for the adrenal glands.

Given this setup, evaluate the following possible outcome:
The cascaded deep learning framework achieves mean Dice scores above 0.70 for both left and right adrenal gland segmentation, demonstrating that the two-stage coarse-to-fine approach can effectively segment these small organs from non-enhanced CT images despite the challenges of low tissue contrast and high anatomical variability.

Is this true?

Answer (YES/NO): YES